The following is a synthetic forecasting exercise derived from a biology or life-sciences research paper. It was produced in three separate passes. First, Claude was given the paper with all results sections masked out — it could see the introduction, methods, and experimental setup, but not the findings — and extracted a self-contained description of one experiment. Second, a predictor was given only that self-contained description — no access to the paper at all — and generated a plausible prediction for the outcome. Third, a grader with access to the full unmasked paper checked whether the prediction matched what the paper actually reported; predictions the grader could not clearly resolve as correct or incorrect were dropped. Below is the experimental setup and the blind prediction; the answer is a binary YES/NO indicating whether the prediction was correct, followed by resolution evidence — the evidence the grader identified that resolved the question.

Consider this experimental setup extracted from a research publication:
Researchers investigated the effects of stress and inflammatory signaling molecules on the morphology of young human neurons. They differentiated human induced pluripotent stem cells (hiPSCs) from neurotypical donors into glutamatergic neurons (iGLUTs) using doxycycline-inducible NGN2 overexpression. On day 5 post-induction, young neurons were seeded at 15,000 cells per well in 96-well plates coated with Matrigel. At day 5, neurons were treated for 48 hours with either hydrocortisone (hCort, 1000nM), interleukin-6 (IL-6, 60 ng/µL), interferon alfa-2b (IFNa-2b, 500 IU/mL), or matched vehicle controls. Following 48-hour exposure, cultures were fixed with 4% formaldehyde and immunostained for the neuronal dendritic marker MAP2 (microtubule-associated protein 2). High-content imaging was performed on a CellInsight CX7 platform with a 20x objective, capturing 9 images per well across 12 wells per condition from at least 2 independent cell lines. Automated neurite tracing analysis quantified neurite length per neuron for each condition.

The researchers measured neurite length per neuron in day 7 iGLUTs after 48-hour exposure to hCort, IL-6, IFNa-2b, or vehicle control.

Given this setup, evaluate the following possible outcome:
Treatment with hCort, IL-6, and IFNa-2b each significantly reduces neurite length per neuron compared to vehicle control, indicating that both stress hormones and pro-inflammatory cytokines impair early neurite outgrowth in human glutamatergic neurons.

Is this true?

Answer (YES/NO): NO